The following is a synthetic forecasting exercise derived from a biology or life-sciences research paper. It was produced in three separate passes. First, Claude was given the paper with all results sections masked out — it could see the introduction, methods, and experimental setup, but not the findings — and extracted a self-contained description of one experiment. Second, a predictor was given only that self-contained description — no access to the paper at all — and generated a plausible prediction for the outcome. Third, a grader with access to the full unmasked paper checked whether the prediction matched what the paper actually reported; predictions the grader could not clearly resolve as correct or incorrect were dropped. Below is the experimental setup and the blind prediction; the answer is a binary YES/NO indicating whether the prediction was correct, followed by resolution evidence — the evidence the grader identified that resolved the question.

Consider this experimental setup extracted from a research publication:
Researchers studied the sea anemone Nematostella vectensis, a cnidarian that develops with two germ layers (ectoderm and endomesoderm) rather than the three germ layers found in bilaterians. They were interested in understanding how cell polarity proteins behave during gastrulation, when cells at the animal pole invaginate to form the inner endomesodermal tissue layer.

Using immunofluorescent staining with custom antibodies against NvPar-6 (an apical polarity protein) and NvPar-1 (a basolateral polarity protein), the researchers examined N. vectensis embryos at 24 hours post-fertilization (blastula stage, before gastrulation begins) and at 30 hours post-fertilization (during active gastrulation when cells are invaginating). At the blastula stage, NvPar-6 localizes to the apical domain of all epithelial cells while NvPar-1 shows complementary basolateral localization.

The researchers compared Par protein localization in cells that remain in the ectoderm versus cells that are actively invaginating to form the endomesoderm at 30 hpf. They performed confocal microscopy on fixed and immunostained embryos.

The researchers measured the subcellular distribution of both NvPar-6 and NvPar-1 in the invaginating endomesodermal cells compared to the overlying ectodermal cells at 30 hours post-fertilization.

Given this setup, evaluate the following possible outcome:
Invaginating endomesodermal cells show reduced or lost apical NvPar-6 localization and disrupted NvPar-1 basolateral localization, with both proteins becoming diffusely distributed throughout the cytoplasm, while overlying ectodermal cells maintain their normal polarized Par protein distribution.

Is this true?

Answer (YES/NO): NO